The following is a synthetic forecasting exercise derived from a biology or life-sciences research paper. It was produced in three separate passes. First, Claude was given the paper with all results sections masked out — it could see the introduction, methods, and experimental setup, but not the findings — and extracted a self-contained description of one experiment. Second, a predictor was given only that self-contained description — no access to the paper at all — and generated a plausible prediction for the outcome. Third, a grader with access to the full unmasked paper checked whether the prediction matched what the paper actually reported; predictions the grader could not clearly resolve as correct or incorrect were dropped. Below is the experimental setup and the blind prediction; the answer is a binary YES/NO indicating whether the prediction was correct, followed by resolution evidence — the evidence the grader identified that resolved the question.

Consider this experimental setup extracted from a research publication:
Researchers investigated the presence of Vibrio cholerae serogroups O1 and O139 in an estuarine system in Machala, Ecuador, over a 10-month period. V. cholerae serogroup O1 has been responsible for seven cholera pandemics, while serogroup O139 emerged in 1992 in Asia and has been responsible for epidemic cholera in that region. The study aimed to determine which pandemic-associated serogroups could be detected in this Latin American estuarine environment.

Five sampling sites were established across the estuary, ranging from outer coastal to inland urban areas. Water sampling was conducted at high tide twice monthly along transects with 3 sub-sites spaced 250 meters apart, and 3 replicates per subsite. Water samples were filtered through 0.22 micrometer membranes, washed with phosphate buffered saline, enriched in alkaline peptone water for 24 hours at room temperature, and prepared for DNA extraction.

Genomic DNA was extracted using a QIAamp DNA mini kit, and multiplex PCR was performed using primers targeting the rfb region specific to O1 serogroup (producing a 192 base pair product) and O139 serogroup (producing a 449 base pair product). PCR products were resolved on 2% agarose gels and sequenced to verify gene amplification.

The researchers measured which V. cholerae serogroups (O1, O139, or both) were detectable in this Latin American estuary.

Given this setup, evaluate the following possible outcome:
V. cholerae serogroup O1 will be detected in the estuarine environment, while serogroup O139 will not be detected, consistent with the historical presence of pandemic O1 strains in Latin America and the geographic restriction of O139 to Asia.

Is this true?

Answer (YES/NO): NO